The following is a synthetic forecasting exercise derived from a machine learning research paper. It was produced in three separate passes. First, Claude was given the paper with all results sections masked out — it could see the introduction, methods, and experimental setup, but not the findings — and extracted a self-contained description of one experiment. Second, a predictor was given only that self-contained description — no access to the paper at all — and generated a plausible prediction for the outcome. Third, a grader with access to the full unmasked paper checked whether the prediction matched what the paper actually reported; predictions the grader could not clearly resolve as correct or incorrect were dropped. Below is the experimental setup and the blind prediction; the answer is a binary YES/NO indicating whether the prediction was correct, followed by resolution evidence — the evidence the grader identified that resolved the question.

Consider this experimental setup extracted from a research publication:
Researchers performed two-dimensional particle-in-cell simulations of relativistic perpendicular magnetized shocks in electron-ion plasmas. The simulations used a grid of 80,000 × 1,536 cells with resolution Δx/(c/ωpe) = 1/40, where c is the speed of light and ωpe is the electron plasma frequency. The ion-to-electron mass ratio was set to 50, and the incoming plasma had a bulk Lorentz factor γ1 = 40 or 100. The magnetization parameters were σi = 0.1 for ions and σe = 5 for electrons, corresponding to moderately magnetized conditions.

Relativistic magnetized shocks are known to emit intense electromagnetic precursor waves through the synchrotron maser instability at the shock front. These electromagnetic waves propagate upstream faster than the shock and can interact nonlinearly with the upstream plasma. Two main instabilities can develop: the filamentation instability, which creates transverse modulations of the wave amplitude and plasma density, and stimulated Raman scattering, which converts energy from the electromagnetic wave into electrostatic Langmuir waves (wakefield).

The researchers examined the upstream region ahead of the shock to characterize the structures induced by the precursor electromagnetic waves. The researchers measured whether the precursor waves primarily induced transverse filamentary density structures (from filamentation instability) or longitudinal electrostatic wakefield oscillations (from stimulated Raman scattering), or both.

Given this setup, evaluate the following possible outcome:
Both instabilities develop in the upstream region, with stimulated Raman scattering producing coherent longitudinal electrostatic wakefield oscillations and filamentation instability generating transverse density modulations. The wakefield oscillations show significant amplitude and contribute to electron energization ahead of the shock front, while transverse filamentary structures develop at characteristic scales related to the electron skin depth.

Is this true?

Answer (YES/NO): YES